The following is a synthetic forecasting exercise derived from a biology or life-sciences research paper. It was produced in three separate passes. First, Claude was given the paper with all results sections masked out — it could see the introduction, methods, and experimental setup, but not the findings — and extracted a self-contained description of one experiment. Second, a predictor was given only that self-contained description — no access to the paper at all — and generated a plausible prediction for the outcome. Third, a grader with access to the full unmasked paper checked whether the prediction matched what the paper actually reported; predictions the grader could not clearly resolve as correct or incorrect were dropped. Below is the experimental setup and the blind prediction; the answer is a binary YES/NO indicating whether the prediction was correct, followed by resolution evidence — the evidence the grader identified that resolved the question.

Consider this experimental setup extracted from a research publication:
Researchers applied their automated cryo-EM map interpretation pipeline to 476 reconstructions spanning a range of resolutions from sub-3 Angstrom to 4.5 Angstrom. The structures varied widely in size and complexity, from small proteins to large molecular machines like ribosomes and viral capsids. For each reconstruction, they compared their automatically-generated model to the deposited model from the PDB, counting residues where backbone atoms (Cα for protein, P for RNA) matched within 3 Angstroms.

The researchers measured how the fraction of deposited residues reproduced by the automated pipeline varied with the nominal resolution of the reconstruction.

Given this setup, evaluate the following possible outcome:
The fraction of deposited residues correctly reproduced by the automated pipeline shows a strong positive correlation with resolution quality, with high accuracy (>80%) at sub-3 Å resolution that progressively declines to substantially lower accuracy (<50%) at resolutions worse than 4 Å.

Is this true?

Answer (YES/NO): NO